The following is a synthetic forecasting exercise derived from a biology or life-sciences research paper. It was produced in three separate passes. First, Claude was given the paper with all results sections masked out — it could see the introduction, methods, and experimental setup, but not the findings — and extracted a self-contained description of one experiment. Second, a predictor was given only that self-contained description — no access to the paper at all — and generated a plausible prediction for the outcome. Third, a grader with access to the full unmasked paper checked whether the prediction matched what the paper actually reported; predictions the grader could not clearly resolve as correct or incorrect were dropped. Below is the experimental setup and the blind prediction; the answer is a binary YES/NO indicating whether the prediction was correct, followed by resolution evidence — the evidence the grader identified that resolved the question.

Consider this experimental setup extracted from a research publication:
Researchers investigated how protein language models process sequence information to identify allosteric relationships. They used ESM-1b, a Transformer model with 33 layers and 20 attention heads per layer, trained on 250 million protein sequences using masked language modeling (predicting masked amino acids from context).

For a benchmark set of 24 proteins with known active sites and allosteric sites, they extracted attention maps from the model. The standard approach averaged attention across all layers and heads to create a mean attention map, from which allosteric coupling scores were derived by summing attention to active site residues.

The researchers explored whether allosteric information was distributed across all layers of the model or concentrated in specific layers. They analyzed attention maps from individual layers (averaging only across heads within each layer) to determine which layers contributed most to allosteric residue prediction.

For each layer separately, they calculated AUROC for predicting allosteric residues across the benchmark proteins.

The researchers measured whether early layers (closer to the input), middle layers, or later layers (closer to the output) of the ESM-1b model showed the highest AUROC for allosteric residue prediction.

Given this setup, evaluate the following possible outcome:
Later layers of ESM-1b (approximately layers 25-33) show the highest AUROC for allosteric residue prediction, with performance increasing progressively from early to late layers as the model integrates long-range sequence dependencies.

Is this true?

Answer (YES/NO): NO